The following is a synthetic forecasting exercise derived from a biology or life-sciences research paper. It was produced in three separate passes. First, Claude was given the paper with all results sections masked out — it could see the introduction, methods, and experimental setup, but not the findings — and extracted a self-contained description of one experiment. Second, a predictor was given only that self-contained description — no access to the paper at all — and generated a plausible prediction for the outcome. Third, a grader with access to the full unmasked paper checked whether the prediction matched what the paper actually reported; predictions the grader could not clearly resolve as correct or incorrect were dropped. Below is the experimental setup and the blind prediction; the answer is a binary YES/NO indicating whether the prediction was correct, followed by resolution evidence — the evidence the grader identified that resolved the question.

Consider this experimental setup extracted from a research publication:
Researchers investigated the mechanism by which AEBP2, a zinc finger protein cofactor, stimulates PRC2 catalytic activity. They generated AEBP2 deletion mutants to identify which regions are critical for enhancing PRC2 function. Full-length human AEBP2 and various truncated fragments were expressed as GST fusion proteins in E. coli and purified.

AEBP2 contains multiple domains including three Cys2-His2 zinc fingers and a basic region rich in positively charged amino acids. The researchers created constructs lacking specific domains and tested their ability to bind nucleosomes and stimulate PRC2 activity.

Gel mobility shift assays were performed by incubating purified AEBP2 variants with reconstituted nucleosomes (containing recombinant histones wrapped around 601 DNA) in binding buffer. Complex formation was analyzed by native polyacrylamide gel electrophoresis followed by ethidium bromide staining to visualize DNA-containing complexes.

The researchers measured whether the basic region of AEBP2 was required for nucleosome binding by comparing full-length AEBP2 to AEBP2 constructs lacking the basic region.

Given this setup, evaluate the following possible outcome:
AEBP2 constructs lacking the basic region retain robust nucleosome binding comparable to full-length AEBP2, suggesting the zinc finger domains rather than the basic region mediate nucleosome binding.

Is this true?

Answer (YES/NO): NO